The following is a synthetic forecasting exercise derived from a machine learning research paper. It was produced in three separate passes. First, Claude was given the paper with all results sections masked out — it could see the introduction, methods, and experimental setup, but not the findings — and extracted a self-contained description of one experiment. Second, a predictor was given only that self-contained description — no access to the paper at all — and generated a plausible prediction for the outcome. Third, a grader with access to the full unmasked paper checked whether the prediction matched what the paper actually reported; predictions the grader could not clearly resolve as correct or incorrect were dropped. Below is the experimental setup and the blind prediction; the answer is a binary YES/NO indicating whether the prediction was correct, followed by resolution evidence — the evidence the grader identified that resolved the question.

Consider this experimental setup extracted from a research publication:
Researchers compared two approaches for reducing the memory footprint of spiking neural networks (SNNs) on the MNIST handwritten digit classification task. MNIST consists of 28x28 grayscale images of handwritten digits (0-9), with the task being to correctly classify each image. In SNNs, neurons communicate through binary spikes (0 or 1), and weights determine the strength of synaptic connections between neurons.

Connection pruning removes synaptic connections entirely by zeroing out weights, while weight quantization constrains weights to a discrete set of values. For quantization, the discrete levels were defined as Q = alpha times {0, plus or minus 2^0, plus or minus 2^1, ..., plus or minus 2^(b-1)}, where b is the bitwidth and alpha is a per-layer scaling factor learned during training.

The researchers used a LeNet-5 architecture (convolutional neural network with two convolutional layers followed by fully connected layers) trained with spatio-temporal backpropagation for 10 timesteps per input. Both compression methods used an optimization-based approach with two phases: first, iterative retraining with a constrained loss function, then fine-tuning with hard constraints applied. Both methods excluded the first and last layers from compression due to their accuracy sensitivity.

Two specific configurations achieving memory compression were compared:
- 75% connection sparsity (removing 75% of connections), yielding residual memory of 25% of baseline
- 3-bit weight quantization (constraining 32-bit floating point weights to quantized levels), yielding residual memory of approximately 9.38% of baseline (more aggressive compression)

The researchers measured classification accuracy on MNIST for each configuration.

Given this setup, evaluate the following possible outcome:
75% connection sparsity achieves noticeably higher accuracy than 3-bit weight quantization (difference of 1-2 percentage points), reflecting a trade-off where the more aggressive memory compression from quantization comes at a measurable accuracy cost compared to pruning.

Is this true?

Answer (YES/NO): NO